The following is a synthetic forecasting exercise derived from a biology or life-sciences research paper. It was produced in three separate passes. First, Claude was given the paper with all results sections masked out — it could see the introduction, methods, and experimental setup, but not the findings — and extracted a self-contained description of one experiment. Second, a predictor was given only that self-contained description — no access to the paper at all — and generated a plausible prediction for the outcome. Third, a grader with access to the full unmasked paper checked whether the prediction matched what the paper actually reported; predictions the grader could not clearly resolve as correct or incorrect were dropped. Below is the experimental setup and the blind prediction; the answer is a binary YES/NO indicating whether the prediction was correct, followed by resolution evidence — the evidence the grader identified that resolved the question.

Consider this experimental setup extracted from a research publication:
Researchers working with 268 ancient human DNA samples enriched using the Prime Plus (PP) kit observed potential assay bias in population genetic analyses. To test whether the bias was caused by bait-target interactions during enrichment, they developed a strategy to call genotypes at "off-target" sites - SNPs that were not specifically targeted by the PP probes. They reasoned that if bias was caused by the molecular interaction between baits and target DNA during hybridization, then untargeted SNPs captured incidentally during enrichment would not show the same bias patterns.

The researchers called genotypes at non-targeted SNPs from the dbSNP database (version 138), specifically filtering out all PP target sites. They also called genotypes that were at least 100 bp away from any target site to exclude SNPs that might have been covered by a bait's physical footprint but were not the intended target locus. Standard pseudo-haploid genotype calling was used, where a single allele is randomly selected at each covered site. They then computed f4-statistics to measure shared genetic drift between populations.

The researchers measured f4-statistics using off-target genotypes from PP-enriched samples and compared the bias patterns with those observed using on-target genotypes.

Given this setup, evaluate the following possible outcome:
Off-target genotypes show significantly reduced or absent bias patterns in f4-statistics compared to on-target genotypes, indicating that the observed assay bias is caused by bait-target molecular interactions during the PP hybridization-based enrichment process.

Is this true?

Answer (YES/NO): YES